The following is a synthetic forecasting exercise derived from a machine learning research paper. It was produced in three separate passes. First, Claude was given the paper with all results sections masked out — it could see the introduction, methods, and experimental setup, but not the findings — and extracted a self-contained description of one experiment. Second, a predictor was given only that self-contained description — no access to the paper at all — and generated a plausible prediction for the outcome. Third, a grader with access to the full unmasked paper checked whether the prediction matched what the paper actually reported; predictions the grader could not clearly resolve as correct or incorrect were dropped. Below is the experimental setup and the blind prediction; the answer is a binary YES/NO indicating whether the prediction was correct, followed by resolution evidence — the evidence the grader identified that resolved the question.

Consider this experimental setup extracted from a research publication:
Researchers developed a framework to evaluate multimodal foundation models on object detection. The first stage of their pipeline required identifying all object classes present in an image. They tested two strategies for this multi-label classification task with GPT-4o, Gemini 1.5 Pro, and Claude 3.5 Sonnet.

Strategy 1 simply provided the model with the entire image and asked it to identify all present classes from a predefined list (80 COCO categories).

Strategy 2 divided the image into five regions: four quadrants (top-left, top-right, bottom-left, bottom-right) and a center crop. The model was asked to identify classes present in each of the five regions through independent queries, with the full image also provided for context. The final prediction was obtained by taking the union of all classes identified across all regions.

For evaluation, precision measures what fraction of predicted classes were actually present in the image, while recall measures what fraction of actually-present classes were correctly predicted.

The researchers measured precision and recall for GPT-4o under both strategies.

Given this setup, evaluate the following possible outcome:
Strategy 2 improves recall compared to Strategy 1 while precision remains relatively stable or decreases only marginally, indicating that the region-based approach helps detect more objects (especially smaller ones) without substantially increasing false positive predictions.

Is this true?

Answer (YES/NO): NO